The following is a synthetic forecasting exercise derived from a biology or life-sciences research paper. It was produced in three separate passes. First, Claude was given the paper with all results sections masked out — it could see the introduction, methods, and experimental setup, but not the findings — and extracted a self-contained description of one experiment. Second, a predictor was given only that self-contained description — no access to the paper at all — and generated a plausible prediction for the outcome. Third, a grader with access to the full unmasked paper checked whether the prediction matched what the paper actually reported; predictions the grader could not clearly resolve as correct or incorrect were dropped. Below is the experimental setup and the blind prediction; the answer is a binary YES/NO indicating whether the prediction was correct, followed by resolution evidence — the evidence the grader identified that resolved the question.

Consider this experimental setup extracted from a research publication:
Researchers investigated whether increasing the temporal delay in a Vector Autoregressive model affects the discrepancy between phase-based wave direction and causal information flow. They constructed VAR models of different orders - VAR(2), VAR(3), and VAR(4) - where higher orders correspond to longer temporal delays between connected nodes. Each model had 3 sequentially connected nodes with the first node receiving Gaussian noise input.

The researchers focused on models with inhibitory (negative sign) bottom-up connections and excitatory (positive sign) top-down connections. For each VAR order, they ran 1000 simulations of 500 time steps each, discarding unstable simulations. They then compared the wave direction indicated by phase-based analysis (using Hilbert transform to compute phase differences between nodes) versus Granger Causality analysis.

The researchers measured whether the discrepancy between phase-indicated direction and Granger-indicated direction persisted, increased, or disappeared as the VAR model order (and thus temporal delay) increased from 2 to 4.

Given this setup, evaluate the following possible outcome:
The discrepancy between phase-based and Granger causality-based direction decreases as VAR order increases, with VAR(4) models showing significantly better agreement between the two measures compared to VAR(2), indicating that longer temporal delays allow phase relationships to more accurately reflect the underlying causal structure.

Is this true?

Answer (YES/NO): NO